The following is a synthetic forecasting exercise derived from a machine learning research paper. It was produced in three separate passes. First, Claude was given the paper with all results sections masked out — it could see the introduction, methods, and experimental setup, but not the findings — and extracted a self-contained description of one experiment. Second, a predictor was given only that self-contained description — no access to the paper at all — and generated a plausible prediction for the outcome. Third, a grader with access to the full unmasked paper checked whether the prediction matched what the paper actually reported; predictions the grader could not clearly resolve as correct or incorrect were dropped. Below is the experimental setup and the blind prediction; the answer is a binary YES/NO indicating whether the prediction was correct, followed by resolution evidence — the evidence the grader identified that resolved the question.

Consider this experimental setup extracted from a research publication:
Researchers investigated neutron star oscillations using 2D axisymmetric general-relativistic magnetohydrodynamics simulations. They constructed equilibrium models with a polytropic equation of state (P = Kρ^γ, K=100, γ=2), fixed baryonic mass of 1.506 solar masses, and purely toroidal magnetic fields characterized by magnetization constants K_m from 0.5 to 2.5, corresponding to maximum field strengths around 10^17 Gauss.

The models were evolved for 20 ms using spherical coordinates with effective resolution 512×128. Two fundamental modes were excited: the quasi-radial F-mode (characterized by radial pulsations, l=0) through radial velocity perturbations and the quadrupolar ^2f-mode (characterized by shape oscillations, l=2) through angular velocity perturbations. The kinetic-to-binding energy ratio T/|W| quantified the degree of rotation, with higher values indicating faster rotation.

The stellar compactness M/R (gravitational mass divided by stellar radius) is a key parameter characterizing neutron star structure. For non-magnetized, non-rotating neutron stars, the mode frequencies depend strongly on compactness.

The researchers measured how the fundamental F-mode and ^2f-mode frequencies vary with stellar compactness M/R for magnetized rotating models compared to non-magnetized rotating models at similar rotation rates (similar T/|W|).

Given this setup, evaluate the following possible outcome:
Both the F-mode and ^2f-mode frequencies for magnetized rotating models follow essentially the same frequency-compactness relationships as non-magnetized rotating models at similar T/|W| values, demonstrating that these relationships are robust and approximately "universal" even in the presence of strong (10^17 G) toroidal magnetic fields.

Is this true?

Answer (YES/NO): NO